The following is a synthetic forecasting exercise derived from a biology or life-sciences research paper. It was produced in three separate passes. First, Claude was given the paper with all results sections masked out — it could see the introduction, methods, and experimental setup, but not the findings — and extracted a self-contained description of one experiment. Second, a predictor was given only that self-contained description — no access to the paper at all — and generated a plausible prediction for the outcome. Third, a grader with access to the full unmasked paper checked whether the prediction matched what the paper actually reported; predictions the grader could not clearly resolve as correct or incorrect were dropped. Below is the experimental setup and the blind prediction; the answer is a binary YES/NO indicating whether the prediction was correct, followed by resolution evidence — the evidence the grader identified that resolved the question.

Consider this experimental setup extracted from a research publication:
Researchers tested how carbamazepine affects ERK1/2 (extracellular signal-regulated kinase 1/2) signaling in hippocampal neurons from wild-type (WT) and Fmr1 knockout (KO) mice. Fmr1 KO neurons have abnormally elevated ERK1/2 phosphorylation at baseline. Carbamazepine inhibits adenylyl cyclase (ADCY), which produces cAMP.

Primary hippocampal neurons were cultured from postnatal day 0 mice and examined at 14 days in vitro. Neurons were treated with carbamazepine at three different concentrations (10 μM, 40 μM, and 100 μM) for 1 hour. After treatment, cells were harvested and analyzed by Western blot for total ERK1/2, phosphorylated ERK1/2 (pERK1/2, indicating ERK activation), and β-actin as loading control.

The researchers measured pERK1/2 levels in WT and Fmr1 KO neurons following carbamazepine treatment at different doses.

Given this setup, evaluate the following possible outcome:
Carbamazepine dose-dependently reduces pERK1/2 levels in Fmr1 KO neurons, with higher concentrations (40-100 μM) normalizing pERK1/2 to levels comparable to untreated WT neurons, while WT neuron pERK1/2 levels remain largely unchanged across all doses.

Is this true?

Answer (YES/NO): NO